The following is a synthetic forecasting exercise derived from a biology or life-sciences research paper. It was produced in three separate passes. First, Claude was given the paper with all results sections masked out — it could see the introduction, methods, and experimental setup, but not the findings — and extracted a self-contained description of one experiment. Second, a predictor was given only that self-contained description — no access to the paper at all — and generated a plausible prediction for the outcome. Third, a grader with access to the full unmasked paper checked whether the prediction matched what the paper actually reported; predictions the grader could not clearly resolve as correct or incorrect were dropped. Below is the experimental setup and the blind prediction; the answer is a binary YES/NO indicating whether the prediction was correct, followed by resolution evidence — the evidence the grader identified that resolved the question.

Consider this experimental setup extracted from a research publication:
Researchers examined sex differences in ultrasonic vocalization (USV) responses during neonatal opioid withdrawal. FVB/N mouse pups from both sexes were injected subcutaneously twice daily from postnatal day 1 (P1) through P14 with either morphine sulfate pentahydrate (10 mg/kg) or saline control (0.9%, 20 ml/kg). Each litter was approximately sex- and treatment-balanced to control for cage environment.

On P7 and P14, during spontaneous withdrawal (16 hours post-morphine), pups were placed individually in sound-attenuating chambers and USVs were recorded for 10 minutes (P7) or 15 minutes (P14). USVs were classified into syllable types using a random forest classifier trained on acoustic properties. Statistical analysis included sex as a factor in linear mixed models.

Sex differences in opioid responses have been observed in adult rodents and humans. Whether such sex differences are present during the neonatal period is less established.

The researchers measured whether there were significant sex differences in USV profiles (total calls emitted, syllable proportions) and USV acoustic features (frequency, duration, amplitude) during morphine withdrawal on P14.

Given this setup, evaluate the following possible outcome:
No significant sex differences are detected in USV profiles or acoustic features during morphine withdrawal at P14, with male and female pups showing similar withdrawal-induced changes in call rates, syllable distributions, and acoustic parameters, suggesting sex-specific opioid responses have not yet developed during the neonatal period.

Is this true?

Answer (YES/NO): NO